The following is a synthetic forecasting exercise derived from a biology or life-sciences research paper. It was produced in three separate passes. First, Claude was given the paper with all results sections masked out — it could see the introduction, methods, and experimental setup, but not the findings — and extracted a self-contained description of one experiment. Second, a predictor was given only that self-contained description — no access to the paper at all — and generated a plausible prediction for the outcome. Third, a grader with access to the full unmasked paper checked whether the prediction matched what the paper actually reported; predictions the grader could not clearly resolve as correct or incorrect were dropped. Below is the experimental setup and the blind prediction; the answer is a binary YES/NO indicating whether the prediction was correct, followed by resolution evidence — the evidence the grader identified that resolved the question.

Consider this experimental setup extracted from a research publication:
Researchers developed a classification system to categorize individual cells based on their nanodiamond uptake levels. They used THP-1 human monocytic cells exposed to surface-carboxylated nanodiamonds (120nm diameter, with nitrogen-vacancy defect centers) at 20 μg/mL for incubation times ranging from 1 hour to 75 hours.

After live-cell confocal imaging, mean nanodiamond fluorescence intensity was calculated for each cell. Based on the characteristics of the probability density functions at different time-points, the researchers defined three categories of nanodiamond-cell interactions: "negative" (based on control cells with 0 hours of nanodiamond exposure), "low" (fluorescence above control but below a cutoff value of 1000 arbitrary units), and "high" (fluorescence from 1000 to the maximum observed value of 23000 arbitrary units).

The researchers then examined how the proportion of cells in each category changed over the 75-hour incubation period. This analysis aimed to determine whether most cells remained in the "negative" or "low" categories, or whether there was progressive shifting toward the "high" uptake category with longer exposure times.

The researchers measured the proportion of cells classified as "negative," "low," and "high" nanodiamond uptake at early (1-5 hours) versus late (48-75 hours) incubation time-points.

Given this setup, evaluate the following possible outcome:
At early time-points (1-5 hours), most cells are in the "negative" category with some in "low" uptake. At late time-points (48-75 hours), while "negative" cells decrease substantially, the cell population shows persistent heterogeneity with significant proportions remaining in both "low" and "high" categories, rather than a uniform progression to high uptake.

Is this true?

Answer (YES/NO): YES